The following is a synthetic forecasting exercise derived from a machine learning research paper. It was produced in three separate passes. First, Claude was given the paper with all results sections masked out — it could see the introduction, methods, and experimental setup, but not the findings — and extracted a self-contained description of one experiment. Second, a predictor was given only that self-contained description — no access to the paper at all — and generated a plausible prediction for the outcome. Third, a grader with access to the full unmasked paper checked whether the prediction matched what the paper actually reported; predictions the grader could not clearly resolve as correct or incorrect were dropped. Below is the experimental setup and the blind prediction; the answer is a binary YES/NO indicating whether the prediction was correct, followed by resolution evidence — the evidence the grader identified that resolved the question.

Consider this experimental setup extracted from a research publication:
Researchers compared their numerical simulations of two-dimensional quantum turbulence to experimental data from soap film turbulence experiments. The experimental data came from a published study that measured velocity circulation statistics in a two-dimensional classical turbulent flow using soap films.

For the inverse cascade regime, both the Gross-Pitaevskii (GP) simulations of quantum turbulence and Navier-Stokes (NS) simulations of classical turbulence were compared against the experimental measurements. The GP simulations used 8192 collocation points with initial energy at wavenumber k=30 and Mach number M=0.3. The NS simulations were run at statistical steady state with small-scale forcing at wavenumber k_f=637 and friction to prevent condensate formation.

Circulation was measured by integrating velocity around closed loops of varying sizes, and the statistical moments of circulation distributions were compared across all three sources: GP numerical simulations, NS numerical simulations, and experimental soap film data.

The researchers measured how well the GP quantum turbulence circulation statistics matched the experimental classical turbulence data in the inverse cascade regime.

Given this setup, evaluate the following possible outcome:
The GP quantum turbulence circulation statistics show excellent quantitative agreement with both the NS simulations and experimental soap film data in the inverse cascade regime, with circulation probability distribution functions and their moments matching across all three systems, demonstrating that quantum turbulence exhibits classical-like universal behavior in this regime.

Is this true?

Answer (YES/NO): YES